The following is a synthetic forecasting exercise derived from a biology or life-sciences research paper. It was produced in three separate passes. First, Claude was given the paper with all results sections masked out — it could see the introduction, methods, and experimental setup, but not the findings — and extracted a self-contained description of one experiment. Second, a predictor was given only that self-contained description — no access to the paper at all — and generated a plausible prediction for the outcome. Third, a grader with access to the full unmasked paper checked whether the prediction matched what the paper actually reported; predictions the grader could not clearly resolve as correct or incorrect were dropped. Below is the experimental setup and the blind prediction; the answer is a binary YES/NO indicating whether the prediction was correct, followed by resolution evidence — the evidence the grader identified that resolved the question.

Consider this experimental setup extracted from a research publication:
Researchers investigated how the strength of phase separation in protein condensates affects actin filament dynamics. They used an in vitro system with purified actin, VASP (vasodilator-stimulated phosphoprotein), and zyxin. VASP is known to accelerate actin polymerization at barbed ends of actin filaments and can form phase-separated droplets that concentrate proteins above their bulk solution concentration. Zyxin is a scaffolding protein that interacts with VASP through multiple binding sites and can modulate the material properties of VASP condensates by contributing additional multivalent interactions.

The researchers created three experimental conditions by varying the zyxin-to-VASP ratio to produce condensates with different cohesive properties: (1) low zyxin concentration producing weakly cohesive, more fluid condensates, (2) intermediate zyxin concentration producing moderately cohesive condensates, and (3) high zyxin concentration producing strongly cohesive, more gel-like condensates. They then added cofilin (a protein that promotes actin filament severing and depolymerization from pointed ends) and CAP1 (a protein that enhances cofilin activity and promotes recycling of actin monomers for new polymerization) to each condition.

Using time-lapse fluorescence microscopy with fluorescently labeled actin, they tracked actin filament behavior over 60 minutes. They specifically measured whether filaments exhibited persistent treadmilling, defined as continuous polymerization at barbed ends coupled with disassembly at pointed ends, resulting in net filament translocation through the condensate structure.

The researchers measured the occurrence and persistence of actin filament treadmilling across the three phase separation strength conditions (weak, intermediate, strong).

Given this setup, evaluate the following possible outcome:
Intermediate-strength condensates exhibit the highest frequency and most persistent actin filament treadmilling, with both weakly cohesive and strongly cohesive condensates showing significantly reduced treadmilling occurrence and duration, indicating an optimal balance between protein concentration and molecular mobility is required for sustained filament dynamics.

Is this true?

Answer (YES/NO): YES